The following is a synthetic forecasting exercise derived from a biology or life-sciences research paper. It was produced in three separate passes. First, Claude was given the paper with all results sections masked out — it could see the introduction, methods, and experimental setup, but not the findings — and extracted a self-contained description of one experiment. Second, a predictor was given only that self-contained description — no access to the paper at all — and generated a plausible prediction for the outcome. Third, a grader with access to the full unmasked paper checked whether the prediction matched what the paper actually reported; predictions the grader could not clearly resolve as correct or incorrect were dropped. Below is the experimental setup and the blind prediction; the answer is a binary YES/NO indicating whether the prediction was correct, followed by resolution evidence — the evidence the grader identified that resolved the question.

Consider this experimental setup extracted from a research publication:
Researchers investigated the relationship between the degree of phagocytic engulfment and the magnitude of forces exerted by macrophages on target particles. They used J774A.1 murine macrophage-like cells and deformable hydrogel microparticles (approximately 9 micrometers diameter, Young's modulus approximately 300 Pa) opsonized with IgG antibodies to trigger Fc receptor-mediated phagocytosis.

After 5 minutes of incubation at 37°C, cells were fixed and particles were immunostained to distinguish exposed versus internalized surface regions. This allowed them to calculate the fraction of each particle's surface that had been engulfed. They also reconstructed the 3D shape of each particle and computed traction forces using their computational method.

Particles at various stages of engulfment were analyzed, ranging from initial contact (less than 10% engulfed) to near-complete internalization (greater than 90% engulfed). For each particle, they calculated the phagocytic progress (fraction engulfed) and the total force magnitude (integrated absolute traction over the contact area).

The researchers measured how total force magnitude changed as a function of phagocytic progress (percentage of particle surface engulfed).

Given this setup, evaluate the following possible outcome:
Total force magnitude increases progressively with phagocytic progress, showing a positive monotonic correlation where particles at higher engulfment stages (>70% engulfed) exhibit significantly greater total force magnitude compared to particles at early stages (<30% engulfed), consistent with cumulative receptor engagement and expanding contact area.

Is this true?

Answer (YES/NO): NO